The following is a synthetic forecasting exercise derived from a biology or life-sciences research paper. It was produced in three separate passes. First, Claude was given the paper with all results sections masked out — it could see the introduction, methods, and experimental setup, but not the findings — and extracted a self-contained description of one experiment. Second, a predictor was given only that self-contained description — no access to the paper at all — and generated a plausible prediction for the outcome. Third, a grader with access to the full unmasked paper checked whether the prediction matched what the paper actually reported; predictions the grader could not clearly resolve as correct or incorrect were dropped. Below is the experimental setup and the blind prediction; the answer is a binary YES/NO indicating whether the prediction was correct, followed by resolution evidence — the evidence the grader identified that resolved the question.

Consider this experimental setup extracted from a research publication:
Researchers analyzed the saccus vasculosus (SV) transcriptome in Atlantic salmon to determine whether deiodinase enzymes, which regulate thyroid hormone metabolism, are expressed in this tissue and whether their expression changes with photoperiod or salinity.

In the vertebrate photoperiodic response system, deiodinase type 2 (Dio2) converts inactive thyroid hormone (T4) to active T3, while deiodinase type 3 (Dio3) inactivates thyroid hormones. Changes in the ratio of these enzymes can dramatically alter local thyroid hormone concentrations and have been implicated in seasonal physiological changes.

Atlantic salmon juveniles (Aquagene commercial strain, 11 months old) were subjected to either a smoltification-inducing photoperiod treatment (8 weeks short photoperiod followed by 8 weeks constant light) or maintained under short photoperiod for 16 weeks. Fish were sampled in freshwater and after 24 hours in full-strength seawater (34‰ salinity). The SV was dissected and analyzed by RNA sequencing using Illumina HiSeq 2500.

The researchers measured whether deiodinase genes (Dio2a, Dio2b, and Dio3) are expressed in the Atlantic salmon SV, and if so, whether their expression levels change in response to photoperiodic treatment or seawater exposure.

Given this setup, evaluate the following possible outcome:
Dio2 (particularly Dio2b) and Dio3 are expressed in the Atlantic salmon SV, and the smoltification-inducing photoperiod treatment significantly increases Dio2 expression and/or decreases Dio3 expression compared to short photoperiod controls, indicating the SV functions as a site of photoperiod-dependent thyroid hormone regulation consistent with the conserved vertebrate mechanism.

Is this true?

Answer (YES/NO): NO